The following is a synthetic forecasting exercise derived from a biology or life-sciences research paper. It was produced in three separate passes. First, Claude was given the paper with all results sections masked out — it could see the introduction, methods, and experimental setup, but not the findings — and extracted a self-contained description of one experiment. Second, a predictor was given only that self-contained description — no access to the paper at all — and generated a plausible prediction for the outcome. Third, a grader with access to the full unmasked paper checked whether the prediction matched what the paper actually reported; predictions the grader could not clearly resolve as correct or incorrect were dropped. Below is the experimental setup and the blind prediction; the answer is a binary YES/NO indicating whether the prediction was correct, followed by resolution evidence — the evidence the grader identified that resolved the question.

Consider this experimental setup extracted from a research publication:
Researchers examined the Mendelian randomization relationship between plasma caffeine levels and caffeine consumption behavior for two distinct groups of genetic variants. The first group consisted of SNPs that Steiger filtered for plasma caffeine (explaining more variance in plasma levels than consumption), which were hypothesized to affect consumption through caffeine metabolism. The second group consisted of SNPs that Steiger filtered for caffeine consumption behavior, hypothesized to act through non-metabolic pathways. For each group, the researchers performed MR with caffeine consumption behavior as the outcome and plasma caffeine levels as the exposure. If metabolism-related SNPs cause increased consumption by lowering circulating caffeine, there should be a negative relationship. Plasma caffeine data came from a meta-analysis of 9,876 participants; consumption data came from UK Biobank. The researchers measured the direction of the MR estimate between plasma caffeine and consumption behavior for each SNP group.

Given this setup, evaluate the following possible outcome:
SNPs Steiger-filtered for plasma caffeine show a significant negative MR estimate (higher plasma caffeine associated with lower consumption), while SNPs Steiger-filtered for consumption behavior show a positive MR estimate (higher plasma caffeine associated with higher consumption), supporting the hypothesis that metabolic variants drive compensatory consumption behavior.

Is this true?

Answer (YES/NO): YES